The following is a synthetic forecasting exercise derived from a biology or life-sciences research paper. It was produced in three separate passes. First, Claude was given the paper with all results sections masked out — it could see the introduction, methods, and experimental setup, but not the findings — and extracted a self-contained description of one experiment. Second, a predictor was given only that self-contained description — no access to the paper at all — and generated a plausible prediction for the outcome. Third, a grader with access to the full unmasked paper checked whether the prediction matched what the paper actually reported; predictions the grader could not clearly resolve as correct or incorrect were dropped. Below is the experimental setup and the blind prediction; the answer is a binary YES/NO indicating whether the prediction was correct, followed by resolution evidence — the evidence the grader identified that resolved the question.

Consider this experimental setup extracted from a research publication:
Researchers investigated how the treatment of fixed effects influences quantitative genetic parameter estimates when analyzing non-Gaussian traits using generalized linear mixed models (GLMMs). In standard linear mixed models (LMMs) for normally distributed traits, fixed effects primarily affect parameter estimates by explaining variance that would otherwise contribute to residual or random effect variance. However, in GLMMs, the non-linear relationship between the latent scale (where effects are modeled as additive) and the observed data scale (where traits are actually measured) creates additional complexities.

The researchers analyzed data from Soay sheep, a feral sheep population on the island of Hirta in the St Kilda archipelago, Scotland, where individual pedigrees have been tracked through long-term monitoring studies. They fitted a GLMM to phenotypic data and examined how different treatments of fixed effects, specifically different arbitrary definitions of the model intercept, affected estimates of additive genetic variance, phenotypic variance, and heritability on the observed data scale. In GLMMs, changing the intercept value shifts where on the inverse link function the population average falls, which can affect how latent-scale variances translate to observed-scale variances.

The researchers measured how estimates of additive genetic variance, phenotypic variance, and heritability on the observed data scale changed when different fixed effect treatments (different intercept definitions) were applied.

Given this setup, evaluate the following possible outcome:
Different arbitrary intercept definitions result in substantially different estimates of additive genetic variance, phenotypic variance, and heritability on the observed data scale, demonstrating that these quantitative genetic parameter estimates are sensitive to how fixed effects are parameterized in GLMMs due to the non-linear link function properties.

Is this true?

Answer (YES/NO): NO